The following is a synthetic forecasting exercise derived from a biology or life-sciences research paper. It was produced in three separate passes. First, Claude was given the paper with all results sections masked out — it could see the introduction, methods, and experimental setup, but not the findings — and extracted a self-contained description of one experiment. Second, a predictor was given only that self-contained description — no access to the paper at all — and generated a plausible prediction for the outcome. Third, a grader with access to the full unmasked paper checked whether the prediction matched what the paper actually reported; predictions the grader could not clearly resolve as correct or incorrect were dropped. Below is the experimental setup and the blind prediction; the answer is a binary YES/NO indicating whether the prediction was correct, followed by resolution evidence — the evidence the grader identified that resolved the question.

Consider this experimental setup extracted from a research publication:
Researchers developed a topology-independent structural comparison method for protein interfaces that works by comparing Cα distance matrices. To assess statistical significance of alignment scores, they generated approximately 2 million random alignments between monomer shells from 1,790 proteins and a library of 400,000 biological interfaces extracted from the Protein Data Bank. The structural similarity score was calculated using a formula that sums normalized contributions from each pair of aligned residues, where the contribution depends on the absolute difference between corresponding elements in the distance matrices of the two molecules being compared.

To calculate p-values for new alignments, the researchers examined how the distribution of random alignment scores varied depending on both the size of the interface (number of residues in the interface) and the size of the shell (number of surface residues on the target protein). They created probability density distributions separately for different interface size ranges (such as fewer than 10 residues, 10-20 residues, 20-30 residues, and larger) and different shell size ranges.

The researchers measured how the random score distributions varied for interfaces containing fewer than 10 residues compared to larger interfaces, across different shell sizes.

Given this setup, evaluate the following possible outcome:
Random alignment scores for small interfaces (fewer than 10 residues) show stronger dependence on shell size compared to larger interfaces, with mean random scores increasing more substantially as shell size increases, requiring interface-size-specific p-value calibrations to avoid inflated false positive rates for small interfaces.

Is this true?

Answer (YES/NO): NO